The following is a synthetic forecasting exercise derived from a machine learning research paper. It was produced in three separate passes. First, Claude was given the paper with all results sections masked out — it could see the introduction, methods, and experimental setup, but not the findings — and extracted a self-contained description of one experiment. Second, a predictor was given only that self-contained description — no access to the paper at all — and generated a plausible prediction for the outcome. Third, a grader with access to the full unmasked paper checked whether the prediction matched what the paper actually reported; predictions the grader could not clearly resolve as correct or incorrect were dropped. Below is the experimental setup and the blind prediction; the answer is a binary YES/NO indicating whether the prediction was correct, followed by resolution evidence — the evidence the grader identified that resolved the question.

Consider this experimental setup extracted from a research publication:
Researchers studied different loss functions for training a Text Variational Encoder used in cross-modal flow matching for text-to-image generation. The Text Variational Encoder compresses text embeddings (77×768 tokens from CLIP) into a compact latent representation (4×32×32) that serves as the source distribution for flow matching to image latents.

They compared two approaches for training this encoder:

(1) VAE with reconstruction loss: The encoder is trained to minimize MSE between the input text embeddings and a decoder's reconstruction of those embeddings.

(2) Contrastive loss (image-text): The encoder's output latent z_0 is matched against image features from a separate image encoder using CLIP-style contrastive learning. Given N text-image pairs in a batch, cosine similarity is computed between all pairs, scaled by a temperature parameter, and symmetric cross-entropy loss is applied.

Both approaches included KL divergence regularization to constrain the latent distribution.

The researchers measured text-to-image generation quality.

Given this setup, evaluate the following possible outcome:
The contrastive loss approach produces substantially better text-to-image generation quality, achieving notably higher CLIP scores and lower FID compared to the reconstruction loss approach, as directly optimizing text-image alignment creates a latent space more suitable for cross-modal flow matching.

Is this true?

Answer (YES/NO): YES